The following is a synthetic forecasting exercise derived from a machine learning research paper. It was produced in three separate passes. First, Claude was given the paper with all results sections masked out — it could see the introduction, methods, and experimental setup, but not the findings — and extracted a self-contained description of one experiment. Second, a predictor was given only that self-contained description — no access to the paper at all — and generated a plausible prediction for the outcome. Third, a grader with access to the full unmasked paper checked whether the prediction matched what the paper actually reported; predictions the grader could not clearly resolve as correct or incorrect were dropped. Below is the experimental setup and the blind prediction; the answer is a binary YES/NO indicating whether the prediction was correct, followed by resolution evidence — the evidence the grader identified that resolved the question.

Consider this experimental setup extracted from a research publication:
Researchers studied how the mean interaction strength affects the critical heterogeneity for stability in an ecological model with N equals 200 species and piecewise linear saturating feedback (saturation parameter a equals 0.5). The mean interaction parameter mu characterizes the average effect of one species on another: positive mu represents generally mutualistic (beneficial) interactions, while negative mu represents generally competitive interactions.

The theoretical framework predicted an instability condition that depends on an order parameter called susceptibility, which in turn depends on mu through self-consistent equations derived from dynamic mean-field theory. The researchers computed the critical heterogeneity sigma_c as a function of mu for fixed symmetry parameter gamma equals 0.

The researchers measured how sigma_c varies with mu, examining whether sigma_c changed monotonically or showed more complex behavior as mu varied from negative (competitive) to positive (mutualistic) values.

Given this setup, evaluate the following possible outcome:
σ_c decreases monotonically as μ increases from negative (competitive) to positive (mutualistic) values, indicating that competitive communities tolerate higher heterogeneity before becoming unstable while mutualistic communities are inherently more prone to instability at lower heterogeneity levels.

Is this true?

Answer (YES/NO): NO